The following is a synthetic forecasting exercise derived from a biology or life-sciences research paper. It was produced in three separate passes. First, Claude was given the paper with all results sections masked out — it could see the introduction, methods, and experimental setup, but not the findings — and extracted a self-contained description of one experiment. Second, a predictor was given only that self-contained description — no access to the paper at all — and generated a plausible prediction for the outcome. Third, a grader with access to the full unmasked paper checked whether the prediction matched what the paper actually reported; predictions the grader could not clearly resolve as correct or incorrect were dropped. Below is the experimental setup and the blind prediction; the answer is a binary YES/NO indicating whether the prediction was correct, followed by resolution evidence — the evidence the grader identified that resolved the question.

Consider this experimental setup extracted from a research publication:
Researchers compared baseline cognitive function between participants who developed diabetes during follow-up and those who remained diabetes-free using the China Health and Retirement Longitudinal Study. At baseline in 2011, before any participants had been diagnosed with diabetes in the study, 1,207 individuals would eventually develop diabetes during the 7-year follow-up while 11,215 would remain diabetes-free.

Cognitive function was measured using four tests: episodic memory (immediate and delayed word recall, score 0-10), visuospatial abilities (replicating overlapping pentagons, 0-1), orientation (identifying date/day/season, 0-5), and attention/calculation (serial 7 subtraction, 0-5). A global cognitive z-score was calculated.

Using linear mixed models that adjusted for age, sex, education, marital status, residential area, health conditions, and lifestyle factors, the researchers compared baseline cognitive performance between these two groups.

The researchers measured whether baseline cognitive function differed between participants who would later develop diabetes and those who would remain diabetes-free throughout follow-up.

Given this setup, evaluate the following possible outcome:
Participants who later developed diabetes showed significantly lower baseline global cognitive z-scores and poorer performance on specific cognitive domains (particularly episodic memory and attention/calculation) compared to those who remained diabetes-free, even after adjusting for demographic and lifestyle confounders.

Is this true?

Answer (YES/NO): NO